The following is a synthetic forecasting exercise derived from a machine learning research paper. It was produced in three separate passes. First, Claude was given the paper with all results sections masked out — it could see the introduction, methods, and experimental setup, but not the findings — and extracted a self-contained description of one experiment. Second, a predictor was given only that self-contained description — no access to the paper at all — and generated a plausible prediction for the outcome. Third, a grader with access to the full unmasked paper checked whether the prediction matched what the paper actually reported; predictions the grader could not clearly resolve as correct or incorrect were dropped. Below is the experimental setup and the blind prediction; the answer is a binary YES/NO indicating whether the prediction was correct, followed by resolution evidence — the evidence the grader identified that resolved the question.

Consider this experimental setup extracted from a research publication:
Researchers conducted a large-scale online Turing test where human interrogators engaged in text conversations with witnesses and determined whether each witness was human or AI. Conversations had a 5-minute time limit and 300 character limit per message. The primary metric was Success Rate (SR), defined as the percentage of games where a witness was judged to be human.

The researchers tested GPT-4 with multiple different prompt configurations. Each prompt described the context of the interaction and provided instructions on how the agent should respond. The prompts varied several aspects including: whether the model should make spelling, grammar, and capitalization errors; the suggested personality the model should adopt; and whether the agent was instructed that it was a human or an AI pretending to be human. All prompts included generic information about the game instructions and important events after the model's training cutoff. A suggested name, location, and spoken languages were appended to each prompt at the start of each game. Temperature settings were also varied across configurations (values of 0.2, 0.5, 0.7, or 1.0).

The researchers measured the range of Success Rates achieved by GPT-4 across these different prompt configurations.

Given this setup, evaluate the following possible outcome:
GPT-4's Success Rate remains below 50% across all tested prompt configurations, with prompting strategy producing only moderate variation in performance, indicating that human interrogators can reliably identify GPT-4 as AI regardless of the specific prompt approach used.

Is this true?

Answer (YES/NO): NO